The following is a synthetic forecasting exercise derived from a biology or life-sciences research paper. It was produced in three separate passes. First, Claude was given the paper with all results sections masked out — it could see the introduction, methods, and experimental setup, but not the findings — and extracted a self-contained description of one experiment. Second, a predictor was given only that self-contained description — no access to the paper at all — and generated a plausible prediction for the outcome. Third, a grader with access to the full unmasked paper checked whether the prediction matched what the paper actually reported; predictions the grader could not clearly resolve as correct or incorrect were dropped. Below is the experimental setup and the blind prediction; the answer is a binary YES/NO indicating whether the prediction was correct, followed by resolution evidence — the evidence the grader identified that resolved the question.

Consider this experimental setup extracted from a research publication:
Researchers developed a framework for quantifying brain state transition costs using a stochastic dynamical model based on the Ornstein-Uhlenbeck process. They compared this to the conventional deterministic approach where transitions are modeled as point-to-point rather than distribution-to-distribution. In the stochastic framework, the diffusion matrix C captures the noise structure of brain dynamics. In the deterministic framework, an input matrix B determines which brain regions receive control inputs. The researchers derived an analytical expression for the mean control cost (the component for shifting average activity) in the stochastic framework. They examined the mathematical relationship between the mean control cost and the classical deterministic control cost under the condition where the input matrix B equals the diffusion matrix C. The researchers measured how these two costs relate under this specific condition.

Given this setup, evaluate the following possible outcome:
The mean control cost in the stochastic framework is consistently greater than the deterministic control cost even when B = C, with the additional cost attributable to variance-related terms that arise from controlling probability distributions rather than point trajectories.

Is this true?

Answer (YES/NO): NO